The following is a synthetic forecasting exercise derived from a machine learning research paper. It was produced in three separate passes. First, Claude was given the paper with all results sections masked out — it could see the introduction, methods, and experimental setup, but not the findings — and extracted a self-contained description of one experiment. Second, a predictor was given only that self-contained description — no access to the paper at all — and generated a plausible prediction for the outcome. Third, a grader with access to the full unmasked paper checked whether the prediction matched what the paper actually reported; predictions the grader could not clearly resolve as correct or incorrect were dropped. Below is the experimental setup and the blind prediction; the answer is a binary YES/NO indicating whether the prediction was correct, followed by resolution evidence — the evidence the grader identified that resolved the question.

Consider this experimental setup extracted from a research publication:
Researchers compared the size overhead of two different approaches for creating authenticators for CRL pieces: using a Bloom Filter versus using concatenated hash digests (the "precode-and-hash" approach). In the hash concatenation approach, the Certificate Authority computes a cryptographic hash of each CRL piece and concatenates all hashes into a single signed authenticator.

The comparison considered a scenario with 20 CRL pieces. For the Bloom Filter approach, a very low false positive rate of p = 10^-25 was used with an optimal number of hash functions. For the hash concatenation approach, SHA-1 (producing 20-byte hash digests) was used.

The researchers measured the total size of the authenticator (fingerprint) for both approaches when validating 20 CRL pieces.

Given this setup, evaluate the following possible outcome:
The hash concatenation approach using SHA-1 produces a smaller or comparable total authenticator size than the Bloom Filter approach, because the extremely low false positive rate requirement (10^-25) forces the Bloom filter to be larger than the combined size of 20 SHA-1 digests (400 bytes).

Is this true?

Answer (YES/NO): NO